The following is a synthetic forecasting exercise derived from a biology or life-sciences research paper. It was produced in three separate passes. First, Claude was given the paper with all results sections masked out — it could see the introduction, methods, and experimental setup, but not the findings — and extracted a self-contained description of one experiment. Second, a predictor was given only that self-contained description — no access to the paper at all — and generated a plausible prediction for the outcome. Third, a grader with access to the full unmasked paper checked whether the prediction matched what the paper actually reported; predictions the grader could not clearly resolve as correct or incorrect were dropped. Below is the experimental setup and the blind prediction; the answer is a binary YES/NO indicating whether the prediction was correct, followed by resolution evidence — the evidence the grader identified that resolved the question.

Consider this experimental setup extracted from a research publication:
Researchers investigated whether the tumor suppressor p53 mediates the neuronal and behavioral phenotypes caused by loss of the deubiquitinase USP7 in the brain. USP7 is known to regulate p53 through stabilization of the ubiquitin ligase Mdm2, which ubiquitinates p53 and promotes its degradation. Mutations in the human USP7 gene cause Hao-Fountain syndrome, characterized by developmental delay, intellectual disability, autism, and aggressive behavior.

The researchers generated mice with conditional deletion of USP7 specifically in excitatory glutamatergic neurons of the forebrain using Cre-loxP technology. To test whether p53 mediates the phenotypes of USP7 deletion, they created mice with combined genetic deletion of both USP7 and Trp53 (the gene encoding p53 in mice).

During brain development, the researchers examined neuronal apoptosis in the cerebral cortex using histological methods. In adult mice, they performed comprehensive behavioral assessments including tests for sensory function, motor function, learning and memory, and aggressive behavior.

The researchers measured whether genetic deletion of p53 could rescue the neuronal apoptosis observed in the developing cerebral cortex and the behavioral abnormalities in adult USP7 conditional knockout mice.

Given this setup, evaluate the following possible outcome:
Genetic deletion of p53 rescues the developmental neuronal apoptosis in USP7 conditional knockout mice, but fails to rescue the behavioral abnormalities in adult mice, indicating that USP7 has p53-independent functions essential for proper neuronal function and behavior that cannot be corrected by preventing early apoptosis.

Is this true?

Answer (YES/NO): NO